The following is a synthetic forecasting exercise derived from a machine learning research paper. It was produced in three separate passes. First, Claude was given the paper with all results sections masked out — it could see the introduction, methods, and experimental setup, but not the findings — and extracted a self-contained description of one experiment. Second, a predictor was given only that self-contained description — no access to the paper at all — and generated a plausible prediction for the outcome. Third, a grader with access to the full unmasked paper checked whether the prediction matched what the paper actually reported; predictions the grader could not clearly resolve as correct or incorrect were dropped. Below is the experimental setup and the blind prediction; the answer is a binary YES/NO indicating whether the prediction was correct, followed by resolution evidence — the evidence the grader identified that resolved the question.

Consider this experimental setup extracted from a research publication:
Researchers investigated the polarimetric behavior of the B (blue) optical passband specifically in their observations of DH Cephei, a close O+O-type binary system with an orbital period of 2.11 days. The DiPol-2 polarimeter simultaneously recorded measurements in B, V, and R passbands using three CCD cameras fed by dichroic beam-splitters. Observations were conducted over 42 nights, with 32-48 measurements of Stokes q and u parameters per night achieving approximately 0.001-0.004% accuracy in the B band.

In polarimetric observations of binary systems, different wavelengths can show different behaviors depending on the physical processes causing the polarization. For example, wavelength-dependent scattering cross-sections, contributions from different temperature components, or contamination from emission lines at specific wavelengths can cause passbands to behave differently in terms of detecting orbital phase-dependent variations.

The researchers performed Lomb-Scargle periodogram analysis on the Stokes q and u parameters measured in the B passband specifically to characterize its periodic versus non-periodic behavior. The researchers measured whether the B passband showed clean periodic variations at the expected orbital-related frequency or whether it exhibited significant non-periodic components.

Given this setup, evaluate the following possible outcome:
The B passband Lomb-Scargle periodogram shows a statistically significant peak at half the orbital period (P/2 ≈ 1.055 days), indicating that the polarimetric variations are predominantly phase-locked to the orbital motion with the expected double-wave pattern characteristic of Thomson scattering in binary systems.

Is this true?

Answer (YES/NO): NO